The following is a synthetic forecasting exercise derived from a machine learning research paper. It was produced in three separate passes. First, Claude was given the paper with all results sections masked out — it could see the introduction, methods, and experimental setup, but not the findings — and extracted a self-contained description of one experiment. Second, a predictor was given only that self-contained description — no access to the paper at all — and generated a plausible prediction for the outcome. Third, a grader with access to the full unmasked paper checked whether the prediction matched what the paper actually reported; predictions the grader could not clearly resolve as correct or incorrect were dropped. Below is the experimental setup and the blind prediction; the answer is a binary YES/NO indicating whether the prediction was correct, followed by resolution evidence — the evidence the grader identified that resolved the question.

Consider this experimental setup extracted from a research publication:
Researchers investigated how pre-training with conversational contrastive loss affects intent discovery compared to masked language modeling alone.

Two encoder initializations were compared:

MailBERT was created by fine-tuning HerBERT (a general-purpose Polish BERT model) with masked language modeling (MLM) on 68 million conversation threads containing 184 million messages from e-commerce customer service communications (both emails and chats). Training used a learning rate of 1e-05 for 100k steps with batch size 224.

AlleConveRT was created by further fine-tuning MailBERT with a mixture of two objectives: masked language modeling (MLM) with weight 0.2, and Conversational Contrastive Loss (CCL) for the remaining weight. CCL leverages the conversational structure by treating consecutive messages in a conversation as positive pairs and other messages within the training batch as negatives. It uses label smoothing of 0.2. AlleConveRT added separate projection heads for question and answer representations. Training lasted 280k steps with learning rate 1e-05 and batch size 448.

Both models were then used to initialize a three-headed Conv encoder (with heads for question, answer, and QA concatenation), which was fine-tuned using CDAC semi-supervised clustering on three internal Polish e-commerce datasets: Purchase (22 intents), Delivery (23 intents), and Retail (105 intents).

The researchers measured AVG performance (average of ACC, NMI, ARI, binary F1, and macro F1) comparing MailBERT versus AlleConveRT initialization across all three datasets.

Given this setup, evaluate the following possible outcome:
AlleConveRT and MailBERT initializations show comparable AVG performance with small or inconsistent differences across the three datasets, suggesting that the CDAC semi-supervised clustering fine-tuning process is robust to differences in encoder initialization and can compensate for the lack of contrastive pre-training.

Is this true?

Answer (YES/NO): NO